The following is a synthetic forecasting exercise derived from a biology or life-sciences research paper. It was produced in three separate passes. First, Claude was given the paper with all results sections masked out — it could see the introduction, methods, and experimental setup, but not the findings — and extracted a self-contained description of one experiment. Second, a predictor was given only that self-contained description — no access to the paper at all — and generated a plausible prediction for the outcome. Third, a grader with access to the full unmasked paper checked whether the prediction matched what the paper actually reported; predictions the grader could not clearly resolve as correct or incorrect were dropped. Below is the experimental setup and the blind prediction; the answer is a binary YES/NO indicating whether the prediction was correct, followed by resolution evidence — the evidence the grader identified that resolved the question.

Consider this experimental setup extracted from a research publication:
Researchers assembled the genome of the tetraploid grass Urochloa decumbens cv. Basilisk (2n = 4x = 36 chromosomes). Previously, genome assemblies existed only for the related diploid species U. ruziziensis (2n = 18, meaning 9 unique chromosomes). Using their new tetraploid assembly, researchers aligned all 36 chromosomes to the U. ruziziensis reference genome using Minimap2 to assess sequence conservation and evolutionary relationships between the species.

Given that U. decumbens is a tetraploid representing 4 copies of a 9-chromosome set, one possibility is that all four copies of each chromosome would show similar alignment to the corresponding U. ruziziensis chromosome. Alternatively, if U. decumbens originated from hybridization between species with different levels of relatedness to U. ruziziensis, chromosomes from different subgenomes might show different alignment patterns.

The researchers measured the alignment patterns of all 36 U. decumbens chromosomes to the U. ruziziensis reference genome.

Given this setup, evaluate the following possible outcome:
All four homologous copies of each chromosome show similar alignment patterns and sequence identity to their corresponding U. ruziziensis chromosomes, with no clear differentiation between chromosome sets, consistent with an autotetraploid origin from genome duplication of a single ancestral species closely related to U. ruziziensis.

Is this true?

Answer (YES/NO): NO